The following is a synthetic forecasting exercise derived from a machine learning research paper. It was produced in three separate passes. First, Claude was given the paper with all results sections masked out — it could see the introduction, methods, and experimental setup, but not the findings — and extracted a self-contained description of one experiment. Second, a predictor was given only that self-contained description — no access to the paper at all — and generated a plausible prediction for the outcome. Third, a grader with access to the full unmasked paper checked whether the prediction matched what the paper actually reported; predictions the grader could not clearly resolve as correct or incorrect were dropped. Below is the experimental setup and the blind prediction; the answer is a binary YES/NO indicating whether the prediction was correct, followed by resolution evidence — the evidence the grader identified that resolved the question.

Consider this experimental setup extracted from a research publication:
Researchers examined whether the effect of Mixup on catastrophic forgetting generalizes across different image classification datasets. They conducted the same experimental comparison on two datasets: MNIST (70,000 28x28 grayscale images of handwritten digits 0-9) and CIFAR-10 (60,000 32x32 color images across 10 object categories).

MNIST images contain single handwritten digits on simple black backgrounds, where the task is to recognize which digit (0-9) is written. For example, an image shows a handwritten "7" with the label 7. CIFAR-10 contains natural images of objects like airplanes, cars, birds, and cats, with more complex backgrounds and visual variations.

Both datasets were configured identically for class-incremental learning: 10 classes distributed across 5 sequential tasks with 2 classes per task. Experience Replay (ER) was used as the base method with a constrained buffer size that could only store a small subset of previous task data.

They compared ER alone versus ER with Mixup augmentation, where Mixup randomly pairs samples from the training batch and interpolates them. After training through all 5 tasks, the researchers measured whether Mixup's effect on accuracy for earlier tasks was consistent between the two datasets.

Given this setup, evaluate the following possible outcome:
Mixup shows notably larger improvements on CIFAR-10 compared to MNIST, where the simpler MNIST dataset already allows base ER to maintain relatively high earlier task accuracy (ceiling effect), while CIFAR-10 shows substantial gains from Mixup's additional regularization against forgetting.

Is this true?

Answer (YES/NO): NO